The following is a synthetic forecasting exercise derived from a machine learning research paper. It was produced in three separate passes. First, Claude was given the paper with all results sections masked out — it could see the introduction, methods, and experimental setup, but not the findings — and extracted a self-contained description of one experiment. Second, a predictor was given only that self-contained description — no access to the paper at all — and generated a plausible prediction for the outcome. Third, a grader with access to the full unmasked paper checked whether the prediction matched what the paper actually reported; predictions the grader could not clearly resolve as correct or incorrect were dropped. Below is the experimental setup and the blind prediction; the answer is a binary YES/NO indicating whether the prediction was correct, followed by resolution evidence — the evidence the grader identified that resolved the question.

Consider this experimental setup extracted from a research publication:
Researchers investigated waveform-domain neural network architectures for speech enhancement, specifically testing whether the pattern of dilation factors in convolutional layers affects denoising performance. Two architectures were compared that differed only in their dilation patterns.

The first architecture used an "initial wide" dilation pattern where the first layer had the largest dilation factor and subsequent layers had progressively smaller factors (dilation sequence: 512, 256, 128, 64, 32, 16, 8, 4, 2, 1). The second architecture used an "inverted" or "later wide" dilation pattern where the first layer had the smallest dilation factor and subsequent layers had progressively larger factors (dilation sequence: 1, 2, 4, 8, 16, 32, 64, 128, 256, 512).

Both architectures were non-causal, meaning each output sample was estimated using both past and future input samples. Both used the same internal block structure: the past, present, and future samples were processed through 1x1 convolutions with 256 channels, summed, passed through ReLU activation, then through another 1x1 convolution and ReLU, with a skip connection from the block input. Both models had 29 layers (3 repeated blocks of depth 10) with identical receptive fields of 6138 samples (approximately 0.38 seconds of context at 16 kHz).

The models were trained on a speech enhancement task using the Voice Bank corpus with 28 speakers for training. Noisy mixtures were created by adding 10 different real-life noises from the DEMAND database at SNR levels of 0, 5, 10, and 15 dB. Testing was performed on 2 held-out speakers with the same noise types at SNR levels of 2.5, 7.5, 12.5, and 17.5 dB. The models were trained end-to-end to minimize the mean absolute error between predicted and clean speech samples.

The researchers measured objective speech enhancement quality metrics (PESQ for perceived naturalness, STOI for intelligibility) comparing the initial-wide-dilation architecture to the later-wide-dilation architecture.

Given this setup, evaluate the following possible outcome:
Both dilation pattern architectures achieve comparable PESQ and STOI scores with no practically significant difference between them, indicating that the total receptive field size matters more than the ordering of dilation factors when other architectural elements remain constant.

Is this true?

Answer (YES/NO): NO